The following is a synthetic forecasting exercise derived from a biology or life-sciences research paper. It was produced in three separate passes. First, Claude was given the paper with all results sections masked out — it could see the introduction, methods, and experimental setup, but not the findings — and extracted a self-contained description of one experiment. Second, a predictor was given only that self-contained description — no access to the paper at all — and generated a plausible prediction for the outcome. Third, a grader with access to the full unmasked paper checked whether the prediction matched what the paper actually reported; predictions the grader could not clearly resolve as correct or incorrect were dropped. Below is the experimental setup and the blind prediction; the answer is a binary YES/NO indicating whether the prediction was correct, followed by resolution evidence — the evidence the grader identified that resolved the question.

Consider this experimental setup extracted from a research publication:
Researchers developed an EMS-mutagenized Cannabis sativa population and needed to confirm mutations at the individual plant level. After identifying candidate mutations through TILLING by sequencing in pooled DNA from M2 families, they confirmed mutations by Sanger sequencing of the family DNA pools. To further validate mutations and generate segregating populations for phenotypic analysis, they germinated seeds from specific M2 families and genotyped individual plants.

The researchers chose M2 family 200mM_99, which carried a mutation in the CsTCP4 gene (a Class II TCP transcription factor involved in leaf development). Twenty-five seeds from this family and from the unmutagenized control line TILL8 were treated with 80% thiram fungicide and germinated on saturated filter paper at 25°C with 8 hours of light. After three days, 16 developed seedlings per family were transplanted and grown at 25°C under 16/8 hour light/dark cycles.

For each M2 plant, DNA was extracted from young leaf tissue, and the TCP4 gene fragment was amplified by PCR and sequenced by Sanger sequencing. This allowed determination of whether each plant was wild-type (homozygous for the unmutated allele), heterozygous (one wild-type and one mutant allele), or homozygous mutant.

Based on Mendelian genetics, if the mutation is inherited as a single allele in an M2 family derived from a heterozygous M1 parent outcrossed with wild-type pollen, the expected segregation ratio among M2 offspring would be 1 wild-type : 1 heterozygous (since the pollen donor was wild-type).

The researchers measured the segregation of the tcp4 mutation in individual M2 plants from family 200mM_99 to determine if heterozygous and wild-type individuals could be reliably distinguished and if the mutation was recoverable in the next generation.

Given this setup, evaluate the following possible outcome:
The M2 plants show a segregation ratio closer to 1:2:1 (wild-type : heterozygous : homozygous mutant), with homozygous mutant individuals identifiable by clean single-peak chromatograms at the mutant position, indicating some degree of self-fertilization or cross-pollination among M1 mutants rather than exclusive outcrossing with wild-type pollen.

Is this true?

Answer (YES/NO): NO